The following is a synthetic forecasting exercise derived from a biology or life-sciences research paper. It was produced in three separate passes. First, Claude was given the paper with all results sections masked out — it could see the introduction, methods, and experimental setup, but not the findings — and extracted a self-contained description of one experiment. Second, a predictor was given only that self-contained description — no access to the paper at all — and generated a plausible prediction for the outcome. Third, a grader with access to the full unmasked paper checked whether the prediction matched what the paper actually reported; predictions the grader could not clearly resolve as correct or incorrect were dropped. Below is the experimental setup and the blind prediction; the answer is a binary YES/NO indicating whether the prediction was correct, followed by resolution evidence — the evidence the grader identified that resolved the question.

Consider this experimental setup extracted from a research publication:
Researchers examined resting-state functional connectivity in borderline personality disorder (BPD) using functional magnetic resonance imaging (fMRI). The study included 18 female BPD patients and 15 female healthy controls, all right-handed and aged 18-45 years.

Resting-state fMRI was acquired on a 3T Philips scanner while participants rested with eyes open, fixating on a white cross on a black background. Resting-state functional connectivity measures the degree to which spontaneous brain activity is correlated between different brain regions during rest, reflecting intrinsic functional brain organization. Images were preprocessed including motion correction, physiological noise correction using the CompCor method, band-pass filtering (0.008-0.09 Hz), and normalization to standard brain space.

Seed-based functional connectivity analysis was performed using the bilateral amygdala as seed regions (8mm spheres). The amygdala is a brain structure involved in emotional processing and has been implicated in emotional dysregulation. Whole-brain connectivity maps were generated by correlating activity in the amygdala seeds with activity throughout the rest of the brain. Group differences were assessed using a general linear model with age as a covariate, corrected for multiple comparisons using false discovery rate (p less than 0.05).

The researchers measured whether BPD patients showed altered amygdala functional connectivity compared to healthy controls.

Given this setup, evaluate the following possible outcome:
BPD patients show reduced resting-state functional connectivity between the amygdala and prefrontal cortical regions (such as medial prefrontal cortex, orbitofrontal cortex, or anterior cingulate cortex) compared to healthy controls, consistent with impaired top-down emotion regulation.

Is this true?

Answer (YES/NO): NO